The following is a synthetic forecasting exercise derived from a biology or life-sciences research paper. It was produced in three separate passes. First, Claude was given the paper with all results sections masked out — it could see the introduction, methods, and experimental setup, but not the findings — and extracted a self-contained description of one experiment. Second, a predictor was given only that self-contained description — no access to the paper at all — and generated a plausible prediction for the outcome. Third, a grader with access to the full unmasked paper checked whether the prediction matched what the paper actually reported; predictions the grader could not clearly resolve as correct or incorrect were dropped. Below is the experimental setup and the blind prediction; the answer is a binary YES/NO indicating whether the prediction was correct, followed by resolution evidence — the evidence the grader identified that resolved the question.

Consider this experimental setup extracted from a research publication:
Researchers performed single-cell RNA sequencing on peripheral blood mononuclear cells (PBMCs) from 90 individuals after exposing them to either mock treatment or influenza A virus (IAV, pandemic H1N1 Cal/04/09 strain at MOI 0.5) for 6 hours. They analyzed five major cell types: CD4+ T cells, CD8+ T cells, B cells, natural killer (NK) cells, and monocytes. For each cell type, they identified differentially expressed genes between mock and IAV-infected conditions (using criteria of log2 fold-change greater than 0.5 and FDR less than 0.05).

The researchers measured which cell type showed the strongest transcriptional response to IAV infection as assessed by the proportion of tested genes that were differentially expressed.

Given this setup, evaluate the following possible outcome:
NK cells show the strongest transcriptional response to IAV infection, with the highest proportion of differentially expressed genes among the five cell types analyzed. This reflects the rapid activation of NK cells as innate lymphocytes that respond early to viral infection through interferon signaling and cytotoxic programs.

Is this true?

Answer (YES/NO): NO